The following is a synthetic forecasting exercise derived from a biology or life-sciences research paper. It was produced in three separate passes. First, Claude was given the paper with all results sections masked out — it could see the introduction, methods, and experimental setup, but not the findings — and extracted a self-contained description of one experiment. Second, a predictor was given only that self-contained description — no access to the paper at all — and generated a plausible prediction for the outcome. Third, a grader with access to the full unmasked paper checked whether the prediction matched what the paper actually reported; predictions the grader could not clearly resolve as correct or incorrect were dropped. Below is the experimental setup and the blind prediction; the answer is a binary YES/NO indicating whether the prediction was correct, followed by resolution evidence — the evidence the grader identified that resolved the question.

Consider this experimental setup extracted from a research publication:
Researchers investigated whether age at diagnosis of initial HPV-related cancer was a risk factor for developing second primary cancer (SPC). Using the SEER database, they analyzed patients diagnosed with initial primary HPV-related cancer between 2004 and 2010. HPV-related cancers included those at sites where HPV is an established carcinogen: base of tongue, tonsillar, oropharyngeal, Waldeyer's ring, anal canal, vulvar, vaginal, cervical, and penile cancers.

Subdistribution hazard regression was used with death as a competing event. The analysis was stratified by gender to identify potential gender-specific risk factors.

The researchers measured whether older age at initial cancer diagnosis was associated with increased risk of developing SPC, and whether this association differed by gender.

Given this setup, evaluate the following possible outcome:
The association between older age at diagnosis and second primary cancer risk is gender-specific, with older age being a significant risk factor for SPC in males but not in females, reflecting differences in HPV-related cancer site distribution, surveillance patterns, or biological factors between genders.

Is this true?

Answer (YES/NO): NO